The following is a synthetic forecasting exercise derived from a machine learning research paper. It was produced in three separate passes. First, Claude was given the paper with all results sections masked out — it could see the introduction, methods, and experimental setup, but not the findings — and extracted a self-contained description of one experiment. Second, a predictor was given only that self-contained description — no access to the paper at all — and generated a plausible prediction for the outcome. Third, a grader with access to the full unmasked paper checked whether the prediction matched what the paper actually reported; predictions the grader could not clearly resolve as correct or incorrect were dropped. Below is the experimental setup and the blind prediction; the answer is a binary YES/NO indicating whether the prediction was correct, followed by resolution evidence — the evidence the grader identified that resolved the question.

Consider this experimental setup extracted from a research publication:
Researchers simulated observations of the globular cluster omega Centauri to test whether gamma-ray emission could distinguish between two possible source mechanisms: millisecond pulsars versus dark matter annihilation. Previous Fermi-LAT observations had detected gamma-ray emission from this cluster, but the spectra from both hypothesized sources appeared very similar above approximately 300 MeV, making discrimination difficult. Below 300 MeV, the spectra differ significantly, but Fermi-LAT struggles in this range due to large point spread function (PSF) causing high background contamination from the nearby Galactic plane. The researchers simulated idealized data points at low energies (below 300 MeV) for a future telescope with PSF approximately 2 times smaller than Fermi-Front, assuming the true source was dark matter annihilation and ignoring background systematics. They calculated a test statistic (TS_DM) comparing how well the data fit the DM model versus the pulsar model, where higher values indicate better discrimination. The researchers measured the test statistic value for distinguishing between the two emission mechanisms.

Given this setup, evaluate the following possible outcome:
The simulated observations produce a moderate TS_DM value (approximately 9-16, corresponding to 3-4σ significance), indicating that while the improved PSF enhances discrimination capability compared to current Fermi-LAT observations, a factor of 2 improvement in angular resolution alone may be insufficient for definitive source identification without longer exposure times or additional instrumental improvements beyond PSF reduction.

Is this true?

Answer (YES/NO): NO